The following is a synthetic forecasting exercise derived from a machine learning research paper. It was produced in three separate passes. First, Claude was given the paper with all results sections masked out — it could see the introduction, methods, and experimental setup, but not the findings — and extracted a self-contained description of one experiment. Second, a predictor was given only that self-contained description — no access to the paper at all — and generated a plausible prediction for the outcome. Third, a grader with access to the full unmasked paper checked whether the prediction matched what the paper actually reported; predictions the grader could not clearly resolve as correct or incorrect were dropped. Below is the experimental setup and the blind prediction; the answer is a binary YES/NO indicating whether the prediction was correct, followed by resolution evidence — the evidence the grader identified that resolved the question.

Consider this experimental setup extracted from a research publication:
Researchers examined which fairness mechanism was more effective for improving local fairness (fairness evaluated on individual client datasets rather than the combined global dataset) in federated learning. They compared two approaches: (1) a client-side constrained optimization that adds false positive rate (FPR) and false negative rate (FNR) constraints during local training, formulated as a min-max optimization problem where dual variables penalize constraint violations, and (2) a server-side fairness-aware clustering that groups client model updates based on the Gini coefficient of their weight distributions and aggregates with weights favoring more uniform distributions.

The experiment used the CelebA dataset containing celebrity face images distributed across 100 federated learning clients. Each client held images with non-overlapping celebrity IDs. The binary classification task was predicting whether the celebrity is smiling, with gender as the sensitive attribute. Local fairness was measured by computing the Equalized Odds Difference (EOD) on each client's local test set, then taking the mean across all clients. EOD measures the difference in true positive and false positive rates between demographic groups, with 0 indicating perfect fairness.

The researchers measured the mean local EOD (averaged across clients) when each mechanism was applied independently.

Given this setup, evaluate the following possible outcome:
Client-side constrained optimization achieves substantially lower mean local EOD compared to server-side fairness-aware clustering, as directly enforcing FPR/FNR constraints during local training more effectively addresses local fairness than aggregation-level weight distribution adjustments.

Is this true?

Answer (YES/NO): YES